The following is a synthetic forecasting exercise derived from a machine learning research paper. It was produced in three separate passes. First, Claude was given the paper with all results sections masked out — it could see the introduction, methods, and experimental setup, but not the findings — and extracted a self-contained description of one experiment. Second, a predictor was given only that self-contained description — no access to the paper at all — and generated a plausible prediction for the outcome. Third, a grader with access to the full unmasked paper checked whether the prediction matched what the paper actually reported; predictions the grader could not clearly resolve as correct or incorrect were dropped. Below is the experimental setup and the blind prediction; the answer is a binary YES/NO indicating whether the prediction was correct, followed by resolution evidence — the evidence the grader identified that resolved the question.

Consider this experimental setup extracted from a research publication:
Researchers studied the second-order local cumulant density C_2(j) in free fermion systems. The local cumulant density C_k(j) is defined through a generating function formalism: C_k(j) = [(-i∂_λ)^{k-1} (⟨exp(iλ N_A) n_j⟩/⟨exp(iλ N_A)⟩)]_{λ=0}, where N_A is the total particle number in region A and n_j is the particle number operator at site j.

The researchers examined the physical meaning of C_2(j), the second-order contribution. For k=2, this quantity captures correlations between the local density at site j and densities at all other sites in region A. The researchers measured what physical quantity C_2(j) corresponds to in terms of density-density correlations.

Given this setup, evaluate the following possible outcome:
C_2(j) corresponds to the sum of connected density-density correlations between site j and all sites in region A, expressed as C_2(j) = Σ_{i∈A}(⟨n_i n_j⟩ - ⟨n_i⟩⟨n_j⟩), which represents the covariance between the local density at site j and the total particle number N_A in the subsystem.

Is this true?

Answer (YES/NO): YES